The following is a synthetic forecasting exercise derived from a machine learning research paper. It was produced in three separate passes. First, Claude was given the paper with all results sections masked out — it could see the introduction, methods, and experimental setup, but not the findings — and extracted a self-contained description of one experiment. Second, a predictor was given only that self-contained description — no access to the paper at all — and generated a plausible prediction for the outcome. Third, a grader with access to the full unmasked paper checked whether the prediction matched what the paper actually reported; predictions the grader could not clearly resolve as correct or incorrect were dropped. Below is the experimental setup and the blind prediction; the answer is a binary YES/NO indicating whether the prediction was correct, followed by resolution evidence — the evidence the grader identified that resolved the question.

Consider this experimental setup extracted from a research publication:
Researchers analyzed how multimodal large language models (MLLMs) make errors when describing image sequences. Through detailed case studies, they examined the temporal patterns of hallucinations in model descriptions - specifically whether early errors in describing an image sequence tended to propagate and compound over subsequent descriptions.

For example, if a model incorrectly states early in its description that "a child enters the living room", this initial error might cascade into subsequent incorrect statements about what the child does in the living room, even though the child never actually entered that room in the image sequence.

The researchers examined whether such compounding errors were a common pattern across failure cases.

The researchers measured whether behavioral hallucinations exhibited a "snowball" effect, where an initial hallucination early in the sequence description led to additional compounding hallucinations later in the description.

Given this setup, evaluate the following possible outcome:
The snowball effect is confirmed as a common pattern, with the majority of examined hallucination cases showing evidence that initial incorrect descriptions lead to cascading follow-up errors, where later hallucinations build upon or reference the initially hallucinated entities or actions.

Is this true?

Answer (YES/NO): YES